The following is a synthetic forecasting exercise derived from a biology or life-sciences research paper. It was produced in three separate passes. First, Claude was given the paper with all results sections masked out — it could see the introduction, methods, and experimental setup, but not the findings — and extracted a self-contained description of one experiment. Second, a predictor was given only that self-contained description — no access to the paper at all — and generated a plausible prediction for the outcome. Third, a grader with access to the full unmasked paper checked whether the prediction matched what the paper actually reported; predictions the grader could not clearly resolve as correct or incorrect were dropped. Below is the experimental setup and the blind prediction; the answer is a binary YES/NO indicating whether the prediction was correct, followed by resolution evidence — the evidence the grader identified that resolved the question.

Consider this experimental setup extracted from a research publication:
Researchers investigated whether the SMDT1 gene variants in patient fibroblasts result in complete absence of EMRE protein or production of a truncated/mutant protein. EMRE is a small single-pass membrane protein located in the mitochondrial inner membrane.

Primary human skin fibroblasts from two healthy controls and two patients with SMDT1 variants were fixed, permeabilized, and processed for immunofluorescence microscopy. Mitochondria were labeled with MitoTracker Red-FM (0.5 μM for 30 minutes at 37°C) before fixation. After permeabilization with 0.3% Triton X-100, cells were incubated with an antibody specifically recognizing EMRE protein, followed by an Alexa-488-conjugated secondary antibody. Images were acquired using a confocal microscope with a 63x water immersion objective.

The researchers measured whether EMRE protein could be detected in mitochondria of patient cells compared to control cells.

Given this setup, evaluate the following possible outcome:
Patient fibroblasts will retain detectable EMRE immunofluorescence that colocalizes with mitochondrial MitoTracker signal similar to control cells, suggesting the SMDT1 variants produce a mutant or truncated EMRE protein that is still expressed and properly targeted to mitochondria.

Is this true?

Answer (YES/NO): NO